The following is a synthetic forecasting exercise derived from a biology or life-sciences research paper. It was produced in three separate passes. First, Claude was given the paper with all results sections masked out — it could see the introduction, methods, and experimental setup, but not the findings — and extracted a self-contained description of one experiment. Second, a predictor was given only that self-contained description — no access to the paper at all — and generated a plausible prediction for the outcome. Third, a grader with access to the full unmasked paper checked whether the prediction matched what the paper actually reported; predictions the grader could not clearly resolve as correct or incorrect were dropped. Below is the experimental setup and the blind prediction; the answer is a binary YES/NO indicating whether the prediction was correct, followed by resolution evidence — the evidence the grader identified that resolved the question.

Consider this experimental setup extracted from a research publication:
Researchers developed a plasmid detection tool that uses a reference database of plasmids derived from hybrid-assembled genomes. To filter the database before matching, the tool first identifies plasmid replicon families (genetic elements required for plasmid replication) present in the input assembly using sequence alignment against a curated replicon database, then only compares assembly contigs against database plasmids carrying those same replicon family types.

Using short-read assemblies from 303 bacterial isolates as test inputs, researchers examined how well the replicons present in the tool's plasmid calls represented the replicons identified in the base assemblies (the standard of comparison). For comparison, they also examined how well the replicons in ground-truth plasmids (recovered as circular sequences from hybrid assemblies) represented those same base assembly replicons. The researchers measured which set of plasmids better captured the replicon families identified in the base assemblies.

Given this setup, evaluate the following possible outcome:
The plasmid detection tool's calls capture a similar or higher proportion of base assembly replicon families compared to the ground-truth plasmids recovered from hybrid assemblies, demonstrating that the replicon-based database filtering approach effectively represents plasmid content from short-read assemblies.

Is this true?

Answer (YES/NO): YES